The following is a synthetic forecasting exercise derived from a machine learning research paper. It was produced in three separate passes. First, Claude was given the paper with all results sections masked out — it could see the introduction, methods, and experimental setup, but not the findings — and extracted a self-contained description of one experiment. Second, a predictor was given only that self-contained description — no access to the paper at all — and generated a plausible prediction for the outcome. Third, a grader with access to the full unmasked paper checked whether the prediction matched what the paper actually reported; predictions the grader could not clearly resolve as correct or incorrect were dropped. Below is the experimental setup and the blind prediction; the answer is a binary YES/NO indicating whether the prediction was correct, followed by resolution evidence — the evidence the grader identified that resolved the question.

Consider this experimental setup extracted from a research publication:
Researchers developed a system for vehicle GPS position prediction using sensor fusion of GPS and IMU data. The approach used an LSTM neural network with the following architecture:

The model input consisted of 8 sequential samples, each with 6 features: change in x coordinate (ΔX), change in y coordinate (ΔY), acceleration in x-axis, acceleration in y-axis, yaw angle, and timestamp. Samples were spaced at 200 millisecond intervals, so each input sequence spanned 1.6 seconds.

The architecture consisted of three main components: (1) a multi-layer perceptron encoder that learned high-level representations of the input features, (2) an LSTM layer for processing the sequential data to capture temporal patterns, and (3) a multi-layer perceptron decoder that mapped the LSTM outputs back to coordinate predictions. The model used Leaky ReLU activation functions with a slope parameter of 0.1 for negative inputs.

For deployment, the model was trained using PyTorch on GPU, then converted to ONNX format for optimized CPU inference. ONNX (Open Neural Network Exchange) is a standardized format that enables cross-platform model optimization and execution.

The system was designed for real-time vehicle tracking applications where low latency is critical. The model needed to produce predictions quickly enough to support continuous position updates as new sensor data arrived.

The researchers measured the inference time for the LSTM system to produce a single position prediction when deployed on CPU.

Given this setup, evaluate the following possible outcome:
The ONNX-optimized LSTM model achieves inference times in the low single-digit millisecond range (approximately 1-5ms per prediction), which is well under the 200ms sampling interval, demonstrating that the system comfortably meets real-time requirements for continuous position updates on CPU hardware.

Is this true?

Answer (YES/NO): YES